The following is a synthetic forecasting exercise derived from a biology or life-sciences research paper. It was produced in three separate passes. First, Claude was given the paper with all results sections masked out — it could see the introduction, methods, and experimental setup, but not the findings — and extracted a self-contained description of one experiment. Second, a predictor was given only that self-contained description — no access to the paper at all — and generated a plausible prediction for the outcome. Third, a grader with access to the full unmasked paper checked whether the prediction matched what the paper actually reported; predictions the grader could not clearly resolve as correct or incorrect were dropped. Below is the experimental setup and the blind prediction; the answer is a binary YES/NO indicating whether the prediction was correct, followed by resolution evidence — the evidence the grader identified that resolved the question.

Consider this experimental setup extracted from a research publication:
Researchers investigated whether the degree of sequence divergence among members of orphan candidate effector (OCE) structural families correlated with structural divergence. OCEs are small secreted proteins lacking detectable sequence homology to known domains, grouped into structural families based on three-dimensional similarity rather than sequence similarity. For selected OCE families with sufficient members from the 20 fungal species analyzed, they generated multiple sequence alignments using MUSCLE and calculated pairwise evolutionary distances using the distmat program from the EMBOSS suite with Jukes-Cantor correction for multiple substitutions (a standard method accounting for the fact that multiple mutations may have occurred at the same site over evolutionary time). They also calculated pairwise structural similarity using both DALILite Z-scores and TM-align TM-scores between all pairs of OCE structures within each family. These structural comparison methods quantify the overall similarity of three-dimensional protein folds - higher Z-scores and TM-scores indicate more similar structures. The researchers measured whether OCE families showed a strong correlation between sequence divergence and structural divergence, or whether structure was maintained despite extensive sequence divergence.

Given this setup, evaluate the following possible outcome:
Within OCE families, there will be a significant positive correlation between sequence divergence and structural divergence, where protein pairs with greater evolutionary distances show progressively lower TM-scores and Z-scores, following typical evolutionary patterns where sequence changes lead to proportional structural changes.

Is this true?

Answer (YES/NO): NO